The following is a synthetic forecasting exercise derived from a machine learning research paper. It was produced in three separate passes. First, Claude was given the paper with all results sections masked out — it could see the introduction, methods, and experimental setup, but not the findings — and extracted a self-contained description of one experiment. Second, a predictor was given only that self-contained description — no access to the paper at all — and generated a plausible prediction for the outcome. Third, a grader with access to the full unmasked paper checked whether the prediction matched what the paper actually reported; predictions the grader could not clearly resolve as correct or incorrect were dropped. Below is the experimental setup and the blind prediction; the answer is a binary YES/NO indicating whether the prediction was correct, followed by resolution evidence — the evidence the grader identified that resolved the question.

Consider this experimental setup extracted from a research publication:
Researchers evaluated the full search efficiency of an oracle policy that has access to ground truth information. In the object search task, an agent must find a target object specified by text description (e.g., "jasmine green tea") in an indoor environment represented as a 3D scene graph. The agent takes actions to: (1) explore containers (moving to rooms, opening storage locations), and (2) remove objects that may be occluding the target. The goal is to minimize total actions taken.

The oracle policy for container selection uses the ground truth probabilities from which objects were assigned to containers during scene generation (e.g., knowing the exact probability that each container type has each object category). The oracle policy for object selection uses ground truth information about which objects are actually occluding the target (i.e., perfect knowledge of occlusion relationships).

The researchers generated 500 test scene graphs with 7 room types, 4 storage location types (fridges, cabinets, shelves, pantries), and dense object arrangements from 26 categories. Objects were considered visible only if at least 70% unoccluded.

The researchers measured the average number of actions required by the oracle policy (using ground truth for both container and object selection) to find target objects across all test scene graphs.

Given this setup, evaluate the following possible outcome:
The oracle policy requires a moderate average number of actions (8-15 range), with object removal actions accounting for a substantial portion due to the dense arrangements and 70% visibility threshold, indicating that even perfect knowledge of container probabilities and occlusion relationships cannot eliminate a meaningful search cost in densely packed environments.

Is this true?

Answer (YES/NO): NO